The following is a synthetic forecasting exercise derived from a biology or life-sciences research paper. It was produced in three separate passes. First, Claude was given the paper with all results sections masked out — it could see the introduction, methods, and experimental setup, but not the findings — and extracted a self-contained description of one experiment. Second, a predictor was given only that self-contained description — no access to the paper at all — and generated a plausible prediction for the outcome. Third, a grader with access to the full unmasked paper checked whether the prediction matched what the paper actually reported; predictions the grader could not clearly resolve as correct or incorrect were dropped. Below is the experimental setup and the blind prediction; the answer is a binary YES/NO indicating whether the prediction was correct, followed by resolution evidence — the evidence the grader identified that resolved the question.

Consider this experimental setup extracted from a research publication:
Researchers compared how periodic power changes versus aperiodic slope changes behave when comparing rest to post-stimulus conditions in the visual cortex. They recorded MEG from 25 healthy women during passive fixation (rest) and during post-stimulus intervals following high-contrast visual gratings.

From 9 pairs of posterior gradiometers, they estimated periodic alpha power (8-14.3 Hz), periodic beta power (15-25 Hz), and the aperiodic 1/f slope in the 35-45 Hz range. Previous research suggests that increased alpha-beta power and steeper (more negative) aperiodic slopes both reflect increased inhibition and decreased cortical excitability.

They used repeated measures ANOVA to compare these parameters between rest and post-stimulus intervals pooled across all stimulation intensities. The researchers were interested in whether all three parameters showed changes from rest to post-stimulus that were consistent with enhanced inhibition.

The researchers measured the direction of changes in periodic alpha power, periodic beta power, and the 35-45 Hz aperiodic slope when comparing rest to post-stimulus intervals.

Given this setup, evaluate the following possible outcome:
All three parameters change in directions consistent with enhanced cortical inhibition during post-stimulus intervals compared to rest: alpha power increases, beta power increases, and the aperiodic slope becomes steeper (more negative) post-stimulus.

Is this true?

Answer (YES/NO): NO